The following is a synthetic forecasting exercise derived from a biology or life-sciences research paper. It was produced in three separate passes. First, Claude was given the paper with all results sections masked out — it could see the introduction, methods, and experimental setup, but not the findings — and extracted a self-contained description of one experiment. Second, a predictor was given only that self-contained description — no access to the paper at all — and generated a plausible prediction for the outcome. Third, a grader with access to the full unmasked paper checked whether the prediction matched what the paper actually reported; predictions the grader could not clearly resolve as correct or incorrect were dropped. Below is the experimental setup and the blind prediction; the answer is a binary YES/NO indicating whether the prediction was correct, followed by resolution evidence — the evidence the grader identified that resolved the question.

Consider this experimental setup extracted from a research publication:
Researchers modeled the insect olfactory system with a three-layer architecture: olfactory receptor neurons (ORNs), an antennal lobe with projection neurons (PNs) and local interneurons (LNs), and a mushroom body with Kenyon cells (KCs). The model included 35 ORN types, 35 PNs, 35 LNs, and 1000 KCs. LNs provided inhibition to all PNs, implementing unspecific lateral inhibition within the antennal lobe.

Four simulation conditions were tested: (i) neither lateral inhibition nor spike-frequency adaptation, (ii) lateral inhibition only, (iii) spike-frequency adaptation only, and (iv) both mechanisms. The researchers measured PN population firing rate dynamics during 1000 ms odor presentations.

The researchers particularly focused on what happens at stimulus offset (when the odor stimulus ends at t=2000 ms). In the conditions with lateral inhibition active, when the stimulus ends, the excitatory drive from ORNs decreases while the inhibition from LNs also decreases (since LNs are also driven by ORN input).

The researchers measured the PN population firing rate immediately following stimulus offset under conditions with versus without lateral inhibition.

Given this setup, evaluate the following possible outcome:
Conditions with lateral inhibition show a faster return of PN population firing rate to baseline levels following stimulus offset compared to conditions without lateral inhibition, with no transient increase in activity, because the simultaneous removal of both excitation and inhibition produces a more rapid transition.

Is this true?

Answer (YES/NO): NO